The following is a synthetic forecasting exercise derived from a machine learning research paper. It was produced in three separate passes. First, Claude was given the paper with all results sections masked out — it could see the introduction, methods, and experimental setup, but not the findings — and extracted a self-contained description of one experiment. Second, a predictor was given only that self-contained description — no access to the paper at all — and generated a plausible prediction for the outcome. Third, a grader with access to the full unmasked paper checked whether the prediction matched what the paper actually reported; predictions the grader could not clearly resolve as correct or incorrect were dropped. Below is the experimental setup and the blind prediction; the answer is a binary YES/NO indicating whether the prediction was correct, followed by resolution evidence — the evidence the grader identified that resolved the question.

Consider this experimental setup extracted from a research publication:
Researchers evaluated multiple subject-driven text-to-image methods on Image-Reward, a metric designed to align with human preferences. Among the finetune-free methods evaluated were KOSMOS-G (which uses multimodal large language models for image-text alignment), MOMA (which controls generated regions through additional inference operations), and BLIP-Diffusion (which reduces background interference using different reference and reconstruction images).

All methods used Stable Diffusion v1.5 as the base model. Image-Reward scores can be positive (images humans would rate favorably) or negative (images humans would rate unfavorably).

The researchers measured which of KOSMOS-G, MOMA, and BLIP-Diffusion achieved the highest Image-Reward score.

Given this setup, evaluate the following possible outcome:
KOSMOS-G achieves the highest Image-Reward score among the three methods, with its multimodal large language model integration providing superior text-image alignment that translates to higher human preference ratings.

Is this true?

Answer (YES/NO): NO